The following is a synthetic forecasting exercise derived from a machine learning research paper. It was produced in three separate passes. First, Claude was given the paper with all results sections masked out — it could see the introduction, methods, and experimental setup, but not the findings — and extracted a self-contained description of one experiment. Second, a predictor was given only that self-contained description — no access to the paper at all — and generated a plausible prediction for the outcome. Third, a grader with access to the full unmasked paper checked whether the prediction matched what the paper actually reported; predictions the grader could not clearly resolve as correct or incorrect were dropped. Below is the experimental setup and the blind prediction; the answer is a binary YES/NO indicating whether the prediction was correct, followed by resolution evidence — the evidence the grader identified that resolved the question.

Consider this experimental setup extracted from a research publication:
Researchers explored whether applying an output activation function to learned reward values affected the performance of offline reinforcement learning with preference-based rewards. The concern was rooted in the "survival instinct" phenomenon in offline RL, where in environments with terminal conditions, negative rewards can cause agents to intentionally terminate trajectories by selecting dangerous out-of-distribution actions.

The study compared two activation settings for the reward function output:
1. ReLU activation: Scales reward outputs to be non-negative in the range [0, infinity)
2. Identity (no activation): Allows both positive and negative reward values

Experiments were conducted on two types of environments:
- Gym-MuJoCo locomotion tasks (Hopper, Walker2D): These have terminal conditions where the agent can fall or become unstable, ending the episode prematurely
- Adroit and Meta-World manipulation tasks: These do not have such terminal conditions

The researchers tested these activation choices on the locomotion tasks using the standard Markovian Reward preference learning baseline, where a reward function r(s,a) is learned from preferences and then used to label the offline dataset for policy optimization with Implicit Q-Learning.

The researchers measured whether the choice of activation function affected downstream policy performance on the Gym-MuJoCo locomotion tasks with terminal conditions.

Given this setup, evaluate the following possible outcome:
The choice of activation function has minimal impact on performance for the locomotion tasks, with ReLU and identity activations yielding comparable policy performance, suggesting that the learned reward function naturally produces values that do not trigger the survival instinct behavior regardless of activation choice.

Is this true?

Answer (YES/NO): NO